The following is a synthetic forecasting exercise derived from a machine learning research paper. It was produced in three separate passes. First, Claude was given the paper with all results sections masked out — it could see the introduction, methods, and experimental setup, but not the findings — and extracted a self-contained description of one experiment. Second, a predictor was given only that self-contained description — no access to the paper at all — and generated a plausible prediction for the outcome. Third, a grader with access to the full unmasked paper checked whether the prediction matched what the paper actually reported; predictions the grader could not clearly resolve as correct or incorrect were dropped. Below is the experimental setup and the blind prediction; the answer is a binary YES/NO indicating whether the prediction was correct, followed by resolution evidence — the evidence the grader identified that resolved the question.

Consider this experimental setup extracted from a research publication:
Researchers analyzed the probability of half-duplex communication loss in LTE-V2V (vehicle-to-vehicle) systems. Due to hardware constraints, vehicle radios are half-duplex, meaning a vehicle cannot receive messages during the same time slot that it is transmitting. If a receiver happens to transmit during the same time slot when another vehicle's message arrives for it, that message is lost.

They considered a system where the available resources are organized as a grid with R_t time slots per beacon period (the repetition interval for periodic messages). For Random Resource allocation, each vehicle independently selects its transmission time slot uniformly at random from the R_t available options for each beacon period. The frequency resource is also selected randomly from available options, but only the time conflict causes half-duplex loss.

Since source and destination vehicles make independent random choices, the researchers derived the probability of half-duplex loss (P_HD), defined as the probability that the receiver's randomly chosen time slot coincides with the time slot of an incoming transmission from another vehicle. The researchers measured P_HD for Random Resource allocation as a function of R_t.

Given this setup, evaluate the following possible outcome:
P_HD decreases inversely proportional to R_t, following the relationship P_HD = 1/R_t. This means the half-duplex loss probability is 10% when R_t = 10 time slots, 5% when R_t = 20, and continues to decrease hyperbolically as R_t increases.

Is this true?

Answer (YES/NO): YES